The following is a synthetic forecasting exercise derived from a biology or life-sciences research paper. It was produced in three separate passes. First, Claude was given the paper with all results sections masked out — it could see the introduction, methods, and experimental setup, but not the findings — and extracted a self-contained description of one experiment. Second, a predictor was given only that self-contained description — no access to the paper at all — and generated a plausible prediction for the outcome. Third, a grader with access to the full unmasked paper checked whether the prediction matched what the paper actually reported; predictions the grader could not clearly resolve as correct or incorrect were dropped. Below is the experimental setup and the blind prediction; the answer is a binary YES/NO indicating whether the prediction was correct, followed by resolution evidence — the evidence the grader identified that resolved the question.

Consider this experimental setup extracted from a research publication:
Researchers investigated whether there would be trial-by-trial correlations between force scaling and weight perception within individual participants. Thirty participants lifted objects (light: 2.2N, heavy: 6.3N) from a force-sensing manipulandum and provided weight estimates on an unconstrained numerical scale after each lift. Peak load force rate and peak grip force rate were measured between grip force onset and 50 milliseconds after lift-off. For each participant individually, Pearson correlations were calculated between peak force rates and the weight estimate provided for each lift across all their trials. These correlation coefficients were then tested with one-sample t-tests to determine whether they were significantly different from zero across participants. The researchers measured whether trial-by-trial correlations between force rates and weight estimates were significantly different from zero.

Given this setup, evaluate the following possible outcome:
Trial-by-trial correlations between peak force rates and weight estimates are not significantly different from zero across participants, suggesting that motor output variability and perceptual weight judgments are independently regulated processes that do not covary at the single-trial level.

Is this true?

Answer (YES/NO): NO